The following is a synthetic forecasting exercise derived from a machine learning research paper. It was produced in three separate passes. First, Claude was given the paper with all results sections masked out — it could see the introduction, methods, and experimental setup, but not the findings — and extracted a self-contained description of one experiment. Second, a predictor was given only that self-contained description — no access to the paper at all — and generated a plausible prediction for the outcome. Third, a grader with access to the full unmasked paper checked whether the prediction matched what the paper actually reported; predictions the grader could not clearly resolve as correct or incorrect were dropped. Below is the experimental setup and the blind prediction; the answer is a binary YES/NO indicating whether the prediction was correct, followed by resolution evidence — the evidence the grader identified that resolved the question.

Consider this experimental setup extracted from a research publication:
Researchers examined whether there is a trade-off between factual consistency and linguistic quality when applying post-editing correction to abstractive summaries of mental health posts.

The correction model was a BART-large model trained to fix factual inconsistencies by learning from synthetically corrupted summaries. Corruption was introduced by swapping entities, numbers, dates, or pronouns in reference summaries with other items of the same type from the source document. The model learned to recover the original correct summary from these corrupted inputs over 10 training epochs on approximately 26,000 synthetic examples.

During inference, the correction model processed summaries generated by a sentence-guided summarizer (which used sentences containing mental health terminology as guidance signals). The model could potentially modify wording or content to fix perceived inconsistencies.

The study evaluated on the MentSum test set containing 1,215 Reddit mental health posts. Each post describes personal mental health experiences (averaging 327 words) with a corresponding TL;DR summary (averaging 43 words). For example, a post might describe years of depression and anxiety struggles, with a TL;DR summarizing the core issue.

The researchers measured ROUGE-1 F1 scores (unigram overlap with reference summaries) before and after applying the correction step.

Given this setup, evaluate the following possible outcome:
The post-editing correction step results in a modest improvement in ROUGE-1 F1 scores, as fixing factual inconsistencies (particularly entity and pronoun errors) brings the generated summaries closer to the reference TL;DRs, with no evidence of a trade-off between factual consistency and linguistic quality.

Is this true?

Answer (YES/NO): NO